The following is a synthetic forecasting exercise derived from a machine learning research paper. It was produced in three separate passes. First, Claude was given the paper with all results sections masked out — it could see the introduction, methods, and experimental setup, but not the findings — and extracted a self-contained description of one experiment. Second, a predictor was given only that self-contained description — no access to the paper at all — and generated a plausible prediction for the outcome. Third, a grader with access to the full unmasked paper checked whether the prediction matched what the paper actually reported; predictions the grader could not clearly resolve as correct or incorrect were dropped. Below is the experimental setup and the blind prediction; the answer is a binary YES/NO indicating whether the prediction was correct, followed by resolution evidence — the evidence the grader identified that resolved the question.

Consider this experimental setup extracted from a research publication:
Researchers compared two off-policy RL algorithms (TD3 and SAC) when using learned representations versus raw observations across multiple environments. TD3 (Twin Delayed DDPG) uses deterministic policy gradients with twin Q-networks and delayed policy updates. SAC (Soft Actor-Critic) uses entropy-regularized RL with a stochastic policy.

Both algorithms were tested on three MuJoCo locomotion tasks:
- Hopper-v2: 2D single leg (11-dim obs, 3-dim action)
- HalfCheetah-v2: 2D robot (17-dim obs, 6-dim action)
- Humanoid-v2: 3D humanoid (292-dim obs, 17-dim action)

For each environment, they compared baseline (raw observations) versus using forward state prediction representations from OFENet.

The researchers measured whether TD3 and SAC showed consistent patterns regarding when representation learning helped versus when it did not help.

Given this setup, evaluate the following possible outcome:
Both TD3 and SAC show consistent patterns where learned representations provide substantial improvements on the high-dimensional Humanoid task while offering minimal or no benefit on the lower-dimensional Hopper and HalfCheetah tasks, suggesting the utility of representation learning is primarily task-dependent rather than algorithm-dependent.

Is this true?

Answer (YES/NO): NO